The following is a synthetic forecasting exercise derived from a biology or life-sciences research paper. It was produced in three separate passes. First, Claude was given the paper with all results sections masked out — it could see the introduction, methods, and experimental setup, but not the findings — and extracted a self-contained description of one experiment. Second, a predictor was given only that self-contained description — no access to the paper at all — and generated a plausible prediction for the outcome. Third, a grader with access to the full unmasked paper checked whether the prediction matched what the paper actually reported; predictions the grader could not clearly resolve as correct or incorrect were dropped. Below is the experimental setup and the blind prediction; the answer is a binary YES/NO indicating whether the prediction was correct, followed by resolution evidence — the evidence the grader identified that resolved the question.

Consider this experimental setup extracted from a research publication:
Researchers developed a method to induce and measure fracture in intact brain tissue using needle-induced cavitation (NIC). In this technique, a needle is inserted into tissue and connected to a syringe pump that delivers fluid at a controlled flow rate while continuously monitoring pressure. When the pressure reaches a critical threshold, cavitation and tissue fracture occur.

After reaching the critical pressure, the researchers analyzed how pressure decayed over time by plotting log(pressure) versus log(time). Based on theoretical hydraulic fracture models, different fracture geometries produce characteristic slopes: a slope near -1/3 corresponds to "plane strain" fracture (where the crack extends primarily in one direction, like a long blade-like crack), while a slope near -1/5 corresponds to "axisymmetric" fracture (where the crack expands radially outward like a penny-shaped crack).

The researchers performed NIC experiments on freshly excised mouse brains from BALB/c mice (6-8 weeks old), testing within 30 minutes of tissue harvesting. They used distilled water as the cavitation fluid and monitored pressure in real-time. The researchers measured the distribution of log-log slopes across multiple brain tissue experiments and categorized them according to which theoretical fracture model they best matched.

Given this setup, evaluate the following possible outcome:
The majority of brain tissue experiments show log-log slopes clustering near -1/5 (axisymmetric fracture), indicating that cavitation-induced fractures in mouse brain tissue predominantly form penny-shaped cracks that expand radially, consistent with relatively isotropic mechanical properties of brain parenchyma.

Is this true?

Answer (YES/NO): NO